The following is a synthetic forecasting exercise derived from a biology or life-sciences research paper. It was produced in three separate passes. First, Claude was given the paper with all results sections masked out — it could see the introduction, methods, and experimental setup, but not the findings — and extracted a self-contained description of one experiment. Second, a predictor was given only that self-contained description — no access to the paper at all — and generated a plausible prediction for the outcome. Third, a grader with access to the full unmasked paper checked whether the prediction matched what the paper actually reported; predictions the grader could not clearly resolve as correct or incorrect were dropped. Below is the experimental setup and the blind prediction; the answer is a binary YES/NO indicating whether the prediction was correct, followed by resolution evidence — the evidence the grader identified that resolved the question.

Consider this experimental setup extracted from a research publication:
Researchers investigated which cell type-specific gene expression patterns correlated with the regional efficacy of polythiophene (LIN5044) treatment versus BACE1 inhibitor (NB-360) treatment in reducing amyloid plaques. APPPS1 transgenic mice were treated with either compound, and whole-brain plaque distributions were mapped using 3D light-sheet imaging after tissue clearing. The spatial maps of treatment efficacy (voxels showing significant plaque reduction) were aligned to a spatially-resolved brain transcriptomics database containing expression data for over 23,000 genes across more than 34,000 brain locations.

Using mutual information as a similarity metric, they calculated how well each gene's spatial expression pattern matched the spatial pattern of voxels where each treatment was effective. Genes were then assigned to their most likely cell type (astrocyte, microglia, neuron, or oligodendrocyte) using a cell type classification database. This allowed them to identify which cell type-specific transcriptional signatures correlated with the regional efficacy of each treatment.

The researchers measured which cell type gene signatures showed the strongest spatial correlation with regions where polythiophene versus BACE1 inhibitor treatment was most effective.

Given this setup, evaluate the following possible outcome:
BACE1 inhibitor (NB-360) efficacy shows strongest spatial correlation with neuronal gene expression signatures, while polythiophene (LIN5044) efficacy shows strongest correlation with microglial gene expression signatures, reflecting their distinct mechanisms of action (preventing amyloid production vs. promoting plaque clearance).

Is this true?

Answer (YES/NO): NO